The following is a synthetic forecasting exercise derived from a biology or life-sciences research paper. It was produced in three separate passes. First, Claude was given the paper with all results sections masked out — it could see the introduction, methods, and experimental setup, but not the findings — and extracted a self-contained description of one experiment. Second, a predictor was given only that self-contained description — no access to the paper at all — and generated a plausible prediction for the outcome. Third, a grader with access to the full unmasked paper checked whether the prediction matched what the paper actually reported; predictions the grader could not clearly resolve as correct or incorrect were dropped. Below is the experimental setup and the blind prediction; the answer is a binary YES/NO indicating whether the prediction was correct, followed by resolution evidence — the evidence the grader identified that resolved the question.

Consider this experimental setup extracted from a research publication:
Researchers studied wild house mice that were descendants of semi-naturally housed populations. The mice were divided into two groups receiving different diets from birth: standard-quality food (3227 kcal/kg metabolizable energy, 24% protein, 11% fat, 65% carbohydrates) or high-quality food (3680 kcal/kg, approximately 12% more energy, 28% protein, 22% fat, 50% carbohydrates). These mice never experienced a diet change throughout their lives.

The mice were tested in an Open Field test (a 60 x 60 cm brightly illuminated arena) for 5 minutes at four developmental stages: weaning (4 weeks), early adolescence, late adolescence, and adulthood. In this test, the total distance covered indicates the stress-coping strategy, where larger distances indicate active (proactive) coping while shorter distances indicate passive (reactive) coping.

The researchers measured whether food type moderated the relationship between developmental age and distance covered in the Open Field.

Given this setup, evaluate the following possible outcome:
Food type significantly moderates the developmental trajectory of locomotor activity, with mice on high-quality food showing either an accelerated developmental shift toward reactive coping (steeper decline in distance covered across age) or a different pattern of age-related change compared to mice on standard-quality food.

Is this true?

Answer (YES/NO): NO